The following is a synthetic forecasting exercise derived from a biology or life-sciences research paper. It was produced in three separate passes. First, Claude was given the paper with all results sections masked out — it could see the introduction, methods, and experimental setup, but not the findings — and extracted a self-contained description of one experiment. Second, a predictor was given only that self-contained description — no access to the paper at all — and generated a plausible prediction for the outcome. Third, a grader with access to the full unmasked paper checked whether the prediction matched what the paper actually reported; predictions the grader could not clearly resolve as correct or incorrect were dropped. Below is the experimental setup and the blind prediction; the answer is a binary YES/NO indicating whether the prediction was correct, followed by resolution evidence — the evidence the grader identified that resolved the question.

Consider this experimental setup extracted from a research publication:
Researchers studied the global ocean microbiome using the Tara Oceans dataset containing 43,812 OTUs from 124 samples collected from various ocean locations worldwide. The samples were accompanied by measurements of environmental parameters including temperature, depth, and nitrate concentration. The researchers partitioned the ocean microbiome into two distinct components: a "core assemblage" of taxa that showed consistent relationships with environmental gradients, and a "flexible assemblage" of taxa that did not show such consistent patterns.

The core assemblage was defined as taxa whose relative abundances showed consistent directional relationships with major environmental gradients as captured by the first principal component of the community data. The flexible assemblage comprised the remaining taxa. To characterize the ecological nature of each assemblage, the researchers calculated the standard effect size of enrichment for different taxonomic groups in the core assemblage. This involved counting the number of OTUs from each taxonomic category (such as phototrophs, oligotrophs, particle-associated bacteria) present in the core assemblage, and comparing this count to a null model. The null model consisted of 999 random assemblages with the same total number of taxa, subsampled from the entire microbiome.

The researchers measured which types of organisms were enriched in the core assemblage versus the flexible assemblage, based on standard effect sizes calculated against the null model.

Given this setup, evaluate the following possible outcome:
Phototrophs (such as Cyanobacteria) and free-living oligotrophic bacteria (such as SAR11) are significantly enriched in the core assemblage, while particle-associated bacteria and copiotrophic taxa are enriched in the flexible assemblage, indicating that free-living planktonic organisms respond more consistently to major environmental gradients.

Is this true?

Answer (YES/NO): YES